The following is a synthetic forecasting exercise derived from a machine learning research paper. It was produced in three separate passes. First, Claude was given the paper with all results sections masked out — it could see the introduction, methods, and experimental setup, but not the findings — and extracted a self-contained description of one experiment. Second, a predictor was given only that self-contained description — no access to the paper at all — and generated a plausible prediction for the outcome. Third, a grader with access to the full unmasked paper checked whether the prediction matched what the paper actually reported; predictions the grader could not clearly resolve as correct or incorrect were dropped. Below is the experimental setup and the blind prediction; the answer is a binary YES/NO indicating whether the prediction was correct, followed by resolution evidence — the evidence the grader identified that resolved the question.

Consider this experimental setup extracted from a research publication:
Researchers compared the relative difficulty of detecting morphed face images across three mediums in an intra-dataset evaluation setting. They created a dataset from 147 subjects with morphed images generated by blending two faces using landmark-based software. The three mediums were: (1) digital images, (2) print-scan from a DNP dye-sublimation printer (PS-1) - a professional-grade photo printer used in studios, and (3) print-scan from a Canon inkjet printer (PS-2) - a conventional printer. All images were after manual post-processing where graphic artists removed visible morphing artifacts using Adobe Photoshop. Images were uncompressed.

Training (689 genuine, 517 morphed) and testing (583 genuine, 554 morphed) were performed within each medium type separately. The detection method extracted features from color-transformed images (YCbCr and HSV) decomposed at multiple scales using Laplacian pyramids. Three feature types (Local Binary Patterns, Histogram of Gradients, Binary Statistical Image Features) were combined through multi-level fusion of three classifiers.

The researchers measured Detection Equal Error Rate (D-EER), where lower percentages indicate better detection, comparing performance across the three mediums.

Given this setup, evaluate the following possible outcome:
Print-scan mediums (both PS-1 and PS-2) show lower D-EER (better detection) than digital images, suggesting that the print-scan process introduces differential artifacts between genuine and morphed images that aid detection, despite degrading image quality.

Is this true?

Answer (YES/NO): NO